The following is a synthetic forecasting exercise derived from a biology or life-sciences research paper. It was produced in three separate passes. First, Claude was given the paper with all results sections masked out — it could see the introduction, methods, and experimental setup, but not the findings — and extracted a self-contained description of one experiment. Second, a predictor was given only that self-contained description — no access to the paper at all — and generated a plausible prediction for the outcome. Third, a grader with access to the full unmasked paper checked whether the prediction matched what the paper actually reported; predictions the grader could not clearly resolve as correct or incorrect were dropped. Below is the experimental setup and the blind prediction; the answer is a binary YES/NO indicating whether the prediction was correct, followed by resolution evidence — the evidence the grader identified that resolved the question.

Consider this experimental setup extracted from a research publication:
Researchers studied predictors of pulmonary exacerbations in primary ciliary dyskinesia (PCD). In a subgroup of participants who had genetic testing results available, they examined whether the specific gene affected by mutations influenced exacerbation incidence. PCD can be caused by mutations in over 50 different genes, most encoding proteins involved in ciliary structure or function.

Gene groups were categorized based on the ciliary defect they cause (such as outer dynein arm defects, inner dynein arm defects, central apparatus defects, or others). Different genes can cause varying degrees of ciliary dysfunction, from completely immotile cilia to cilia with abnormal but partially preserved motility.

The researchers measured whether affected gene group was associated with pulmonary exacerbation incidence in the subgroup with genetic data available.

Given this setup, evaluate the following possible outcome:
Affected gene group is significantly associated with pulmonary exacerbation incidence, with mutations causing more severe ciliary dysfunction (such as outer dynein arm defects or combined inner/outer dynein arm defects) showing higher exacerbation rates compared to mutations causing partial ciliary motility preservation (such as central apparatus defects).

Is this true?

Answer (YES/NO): NO